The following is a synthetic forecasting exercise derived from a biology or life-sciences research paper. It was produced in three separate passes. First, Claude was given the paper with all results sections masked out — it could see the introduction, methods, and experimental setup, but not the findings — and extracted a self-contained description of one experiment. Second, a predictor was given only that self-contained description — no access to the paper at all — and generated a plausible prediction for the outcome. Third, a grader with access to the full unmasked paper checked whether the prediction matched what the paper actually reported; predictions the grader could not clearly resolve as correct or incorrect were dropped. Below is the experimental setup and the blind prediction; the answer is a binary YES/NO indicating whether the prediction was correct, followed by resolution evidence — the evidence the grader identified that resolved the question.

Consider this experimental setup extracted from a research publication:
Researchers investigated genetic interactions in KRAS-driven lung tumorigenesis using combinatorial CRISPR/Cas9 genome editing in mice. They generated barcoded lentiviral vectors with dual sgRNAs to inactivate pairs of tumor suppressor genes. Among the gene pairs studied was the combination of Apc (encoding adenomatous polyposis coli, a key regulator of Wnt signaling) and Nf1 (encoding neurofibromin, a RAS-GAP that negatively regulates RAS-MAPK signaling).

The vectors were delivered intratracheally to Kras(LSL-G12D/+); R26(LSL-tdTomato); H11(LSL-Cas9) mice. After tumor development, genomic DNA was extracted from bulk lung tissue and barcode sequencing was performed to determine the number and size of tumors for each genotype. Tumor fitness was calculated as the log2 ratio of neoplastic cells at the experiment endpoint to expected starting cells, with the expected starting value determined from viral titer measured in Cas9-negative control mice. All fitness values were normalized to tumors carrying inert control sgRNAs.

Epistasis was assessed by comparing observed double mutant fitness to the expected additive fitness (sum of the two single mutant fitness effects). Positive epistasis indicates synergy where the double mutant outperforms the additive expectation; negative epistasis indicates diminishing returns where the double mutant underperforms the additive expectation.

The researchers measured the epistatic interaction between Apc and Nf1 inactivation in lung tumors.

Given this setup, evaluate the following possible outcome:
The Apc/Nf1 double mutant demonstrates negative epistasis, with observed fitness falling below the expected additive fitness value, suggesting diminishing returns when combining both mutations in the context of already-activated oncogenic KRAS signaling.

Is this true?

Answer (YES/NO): NO